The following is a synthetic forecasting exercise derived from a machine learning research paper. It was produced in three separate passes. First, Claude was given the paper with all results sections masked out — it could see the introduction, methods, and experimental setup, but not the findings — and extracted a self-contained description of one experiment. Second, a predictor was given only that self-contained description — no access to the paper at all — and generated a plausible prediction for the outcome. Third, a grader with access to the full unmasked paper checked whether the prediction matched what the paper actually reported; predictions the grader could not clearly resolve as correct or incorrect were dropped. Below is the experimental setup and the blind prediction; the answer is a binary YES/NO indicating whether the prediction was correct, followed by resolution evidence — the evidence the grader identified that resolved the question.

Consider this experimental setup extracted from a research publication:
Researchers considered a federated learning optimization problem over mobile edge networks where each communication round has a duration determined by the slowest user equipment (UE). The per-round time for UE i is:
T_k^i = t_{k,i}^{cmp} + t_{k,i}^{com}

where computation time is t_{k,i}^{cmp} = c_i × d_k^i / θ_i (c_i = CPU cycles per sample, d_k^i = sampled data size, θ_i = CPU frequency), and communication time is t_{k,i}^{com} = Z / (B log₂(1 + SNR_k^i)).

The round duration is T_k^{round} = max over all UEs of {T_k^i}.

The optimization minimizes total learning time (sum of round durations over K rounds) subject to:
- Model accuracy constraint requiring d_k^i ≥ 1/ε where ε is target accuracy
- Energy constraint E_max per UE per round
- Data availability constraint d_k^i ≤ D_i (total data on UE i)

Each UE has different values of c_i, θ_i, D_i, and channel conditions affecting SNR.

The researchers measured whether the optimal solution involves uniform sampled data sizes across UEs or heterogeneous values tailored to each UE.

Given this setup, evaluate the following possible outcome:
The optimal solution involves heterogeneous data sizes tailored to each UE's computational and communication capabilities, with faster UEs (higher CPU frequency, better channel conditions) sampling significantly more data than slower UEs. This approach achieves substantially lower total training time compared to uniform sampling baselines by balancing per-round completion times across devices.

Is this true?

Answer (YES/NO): NO